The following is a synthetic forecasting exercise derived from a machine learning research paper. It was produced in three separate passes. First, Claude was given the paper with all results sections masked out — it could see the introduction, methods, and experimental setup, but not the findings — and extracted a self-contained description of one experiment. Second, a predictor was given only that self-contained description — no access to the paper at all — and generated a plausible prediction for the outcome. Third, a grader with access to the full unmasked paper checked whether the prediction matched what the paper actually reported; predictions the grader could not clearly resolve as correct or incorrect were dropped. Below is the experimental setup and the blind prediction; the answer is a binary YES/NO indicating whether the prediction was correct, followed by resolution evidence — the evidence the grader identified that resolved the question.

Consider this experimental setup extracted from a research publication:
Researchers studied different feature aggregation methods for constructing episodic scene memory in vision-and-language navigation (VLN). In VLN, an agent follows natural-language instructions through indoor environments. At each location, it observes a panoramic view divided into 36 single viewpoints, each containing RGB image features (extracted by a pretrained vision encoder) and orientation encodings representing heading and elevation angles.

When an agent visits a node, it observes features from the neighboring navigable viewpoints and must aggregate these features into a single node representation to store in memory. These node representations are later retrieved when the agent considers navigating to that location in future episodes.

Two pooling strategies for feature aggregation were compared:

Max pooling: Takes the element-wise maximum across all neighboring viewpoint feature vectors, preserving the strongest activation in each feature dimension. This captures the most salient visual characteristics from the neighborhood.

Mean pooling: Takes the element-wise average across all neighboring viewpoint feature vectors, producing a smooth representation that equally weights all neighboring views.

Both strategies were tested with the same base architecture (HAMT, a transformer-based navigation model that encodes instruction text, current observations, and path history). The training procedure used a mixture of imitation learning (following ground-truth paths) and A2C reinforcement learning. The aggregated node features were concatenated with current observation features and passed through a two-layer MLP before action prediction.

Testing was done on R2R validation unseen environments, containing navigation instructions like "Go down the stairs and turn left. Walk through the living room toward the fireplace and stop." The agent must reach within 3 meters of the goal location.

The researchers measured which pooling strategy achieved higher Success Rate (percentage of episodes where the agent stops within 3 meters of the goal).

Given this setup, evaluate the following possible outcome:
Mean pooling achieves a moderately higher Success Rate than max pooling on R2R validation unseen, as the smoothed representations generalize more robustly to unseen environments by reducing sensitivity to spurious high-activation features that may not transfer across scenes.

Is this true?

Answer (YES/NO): NO